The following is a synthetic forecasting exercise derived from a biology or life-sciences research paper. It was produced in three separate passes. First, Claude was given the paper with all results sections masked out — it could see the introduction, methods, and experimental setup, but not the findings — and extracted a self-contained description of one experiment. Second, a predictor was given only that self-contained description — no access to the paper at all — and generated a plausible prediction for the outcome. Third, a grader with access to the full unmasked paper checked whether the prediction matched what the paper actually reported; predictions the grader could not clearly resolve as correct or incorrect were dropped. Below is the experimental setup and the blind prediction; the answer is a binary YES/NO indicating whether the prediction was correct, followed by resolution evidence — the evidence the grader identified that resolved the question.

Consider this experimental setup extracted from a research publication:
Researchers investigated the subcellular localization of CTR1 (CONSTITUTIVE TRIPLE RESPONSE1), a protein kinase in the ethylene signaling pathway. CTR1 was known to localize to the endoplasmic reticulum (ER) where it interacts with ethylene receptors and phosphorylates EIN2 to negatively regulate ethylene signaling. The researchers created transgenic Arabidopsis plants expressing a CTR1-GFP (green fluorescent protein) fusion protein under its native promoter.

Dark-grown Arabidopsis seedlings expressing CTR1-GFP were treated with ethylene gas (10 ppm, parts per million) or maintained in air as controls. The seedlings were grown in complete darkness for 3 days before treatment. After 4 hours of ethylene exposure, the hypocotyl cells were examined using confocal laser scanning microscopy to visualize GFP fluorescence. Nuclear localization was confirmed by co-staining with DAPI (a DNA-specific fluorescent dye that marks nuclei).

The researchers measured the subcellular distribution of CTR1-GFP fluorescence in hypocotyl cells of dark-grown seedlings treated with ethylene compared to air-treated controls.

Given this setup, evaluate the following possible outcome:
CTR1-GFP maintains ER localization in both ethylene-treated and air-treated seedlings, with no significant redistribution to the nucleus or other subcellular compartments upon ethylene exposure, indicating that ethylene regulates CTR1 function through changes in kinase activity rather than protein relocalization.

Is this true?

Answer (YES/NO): NO